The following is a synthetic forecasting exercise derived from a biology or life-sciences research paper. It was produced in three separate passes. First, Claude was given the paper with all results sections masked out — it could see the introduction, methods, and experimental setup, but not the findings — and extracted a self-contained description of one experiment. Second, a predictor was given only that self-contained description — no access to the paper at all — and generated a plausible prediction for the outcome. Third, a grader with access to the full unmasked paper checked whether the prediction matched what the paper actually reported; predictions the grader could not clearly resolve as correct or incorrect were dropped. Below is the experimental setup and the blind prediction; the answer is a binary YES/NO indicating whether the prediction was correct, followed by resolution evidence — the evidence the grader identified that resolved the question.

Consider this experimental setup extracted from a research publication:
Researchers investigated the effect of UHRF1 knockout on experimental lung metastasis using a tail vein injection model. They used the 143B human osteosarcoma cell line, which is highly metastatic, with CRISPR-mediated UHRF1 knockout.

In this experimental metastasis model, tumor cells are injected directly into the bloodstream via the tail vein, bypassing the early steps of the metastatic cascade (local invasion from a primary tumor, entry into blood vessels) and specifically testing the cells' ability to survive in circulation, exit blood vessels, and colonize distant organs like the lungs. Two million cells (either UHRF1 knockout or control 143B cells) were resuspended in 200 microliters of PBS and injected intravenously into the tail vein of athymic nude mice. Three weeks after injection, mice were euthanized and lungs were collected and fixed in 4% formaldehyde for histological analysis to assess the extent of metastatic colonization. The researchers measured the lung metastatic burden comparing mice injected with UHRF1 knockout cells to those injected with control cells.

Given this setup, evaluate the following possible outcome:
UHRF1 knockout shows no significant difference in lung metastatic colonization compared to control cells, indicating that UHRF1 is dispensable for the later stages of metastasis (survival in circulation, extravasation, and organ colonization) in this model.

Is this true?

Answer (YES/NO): NO